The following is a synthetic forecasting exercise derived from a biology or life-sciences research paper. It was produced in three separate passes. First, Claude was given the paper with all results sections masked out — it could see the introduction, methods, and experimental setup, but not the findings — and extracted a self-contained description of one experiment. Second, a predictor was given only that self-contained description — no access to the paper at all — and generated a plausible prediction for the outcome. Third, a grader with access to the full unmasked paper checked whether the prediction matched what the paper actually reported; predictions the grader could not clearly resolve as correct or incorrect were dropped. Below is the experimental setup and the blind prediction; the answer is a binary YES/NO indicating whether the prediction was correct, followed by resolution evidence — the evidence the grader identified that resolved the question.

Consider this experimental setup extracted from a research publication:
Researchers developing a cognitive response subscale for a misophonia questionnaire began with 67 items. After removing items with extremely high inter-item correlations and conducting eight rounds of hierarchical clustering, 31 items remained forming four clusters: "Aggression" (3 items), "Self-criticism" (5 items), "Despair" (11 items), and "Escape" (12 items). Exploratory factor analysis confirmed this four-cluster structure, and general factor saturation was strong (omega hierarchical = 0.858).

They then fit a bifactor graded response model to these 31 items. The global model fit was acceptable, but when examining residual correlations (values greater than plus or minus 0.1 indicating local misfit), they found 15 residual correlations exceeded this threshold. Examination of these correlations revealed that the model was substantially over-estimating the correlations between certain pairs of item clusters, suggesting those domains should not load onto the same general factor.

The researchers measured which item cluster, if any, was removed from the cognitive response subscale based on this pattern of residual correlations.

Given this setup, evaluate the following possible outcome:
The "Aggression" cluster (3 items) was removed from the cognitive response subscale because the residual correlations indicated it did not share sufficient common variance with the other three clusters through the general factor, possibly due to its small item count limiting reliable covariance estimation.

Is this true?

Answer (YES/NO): NO